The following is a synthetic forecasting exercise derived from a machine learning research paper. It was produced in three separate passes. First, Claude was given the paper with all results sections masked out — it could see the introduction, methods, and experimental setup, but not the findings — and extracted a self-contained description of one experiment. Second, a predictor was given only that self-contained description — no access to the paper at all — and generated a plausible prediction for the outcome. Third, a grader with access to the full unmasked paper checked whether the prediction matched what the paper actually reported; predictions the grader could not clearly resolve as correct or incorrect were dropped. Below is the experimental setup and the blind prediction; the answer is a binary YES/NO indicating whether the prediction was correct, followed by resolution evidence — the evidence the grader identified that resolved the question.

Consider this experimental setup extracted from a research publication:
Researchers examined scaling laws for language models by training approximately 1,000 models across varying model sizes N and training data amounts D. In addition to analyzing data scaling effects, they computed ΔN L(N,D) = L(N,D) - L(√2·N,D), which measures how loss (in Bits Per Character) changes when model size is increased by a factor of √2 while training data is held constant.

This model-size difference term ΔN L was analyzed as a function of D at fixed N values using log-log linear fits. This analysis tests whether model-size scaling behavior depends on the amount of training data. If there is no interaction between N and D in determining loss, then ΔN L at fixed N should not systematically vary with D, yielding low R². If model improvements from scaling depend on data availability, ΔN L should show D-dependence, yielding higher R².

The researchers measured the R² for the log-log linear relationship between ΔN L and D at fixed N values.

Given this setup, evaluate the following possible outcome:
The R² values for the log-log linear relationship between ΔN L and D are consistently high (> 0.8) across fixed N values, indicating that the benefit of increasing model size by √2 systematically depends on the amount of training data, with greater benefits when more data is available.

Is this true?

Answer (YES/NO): YES